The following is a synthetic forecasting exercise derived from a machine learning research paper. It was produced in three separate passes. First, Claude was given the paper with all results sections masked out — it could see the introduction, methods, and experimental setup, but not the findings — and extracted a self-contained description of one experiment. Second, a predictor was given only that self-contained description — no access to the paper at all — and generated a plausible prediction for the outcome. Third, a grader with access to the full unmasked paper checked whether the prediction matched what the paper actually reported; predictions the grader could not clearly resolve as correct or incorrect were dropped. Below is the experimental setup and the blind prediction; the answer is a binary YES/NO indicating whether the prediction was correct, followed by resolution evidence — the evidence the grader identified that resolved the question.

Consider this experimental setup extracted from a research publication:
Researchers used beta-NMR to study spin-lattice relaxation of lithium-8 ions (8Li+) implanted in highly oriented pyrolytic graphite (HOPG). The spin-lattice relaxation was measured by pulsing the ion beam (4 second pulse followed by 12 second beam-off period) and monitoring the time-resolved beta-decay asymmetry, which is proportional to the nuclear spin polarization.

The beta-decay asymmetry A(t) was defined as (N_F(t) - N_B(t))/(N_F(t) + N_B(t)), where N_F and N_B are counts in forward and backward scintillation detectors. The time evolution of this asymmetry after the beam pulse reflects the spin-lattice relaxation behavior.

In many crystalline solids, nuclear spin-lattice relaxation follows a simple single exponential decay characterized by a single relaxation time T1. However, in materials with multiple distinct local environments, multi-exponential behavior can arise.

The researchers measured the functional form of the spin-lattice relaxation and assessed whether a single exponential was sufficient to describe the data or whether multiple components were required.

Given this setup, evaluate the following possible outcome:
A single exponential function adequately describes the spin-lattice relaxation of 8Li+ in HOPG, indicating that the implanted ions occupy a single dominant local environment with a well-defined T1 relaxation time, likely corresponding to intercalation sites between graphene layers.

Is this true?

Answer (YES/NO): NO